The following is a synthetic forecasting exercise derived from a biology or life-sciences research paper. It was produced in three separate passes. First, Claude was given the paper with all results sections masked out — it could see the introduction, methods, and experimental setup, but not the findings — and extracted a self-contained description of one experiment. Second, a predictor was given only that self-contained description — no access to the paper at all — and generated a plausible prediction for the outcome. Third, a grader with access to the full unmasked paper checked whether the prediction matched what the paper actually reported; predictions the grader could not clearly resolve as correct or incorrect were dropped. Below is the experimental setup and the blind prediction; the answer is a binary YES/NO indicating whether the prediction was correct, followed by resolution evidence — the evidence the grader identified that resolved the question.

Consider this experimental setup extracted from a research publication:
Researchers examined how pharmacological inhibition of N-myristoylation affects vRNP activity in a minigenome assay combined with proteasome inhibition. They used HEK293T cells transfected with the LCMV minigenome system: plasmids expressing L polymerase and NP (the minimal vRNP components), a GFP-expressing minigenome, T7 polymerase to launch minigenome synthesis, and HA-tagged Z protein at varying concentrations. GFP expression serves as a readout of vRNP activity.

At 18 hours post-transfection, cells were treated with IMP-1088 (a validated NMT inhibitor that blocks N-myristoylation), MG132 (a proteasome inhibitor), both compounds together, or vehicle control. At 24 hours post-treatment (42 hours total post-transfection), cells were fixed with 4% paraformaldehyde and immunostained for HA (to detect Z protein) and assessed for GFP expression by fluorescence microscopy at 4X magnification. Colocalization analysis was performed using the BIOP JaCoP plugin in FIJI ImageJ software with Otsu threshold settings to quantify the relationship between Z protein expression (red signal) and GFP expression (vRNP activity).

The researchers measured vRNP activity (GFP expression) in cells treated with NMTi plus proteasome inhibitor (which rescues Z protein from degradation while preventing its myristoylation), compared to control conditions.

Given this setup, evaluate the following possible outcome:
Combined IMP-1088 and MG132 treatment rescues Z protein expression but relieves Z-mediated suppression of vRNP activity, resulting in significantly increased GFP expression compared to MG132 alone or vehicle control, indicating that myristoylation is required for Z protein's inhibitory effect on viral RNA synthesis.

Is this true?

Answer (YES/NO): NO